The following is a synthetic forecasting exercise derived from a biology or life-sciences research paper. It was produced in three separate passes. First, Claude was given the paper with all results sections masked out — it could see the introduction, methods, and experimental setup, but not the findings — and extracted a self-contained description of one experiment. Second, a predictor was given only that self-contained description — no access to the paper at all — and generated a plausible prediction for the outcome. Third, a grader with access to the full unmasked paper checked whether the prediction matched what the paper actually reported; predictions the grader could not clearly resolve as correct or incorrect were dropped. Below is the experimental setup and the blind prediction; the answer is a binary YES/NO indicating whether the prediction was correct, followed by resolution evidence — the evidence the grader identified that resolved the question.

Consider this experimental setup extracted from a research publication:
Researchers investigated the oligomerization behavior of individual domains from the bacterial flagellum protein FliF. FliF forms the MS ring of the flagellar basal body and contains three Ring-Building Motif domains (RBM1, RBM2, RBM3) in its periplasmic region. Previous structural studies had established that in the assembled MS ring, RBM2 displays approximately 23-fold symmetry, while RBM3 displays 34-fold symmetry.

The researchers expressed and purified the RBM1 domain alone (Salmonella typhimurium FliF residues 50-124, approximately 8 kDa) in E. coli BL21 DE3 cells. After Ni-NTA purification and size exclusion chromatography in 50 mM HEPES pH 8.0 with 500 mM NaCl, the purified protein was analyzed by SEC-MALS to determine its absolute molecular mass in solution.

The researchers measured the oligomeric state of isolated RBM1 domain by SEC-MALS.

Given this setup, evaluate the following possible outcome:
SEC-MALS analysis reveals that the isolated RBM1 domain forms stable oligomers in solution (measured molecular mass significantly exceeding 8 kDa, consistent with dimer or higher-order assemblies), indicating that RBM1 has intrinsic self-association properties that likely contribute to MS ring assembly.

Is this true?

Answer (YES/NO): NO